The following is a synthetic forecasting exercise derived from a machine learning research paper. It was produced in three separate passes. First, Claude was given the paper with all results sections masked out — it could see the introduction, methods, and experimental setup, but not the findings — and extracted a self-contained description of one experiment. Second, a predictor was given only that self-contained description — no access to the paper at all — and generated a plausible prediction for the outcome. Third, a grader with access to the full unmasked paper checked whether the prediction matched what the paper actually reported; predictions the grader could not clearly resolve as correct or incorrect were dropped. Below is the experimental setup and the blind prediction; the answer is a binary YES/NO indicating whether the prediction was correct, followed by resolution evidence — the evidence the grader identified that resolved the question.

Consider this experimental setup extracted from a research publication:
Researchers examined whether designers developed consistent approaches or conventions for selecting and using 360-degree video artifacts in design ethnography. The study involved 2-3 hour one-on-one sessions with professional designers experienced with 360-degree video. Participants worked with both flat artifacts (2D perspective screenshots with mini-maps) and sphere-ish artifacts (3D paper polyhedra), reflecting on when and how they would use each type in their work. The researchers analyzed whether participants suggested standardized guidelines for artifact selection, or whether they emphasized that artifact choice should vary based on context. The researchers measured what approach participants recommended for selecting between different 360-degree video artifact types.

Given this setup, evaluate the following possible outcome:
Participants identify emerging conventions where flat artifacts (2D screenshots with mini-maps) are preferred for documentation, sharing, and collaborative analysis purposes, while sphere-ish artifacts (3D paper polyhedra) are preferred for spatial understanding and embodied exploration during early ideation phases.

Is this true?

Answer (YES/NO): NO